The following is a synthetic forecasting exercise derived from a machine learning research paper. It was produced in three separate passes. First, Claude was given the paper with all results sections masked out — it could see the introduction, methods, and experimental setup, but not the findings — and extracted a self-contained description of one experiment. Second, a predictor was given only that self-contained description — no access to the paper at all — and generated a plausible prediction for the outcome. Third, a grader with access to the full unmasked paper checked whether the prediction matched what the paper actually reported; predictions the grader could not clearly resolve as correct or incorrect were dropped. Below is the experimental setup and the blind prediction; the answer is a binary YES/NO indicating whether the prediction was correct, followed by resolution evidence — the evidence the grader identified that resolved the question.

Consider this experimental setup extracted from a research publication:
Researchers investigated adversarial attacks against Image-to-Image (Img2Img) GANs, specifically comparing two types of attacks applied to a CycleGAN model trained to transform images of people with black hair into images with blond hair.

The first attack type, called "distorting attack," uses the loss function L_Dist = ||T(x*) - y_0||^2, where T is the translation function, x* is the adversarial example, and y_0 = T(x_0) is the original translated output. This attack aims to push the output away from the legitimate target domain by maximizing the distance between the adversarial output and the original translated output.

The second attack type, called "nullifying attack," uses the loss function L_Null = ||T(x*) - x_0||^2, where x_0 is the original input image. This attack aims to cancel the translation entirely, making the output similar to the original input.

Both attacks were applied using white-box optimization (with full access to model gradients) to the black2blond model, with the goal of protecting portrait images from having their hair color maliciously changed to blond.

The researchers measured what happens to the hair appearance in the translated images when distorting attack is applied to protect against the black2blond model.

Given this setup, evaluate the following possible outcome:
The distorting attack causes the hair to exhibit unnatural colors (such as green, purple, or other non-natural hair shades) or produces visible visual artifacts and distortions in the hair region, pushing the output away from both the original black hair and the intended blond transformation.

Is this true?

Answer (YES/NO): NO